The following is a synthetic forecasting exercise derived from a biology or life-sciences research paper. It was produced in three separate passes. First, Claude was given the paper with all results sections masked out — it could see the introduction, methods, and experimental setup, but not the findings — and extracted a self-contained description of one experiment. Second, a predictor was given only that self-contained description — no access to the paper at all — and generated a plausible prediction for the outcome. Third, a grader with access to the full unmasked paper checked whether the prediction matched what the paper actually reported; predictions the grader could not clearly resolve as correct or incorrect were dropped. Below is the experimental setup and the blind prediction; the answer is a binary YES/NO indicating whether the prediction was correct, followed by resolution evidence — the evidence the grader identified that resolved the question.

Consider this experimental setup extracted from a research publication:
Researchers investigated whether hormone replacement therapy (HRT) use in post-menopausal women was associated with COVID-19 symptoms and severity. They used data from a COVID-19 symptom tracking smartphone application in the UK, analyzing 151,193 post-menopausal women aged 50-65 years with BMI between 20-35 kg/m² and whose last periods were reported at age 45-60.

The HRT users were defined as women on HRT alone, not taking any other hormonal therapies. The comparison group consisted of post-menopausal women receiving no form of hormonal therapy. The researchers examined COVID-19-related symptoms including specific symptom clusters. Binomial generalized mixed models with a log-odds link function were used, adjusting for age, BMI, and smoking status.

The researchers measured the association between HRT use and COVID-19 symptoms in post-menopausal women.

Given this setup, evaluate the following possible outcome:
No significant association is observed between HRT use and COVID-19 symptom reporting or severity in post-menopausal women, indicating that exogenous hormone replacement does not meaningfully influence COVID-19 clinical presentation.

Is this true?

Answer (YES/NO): NO